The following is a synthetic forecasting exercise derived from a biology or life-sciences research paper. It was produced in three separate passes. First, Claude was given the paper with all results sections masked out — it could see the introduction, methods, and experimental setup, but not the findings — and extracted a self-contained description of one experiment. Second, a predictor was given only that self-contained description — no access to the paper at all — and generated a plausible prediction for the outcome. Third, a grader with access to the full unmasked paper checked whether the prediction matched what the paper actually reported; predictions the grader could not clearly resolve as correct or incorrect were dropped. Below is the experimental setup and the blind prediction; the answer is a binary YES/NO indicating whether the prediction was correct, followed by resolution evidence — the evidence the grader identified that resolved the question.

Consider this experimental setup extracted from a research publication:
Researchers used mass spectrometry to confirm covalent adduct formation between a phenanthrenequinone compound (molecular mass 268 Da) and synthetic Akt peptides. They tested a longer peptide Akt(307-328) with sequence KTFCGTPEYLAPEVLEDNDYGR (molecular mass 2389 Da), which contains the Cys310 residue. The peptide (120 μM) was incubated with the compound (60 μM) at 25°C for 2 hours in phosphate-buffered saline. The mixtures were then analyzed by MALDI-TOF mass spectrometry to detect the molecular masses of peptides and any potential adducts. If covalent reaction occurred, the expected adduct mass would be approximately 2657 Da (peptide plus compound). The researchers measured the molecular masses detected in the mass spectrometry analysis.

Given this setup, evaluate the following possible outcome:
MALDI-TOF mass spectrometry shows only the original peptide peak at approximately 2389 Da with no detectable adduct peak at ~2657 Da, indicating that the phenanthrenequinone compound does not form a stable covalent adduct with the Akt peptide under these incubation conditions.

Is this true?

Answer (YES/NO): NO